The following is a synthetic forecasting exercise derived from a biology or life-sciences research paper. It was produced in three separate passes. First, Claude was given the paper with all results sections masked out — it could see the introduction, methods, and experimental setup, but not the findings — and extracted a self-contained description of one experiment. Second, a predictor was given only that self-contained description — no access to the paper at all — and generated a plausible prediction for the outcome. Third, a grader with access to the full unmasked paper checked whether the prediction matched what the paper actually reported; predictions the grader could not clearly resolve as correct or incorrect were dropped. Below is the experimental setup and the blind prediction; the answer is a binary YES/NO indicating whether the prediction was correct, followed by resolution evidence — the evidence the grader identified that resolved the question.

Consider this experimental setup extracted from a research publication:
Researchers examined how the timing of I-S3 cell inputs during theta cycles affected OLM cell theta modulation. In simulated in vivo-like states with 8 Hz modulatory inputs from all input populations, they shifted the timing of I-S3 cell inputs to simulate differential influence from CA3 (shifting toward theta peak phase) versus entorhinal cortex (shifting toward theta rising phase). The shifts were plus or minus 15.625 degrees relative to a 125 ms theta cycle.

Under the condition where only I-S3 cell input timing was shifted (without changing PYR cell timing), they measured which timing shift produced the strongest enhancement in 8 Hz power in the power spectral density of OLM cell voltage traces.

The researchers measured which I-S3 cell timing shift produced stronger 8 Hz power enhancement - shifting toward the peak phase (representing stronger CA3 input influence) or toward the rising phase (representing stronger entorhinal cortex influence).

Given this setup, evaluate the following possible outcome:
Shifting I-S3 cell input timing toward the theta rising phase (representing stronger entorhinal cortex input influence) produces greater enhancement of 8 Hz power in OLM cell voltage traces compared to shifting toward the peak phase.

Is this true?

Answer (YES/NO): NO